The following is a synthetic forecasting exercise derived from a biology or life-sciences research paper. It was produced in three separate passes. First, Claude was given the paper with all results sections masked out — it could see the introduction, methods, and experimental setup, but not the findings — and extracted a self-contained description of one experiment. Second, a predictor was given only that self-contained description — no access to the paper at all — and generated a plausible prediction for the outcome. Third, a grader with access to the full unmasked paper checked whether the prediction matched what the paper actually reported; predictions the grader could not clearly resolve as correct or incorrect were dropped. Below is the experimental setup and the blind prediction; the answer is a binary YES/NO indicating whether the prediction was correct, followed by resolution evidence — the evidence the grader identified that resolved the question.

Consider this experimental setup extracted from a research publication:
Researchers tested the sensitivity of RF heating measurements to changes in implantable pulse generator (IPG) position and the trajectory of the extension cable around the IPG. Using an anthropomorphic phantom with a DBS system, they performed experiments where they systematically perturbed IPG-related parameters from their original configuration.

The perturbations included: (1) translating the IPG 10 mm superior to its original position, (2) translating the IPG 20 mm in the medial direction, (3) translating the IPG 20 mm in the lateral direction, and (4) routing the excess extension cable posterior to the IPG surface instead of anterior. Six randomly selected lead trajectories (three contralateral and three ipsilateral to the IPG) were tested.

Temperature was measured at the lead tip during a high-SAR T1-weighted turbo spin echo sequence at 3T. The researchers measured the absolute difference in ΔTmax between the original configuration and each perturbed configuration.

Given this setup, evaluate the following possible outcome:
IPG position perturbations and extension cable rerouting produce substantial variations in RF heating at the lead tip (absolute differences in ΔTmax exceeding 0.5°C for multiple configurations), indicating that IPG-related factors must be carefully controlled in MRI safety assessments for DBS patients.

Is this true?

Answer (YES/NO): NO